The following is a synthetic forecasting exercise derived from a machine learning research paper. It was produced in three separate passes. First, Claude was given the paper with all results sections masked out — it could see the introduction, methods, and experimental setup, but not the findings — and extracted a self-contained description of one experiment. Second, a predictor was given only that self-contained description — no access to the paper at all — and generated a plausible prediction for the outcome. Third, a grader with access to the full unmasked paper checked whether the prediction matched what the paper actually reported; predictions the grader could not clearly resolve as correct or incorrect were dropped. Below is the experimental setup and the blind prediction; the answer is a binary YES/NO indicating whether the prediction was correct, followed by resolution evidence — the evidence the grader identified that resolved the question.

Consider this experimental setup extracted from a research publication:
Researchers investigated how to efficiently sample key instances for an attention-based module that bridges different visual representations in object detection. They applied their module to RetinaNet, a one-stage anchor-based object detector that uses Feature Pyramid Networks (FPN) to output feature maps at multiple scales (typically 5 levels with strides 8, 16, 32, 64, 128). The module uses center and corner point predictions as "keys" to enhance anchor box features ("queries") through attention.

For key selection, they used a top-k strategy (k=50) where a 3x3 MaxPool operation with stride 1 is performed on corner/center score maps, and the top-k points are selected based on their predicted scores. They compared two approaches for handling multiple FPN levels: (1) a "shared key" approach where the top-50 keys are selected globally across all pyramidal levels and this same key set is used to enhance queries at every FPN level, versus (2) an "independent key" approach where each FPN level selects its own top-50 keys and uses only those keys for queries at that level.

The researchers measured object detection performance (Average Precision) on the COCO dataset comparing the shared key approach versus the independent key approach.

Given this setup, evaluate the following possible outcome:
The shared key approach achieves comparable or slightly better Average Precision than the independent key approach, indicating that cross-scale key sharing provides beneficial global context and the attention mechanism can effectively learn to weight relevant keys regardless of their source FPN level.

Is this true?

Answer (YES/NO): NO